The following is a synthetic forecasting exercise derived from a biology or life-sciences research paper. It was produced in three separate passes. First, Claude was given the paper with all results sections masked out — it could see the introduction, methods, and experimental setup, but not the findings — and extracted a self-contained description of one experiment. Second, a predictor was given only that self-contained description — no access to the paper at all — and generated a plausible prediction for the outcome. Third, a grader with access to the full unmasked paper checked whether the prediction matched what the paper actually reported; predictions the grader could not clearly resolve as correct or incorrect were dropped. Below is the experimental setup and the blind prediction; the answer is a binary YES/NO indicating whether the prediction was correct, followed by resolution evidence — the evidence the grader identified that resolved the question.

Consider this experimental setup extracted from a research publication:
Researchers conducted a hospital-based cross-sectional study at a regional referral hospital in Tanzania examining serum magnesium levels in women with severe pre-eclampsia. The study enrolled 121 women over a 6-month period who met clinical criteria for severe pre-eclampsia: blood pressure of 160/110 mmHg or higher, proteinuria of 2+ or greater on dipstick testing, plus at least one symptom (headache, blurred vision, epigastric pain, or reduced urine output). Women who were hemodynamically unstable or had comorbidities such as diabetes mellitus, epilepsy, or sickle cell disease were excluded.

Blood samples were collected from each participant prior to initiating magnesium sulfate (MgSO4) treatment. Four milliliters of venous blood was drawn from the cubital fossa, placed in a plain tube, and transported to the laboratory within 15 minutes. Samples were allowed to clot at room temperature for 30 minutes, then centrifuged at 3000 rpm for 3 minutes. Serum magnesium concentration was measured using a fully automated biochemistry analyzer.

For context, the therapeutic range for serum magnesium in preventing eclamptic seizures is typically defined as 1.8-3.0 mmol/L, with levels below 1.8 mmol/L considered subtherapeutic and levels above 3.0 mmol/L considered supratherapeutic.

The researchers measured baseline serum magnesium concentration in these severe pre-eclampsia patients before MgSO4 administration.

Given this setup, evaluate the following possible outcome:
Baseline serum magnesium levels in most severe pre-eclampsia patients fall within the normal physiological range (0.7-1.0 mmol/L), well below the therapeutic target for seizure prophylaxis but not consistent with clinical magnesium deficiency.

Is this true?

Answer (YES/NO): NO